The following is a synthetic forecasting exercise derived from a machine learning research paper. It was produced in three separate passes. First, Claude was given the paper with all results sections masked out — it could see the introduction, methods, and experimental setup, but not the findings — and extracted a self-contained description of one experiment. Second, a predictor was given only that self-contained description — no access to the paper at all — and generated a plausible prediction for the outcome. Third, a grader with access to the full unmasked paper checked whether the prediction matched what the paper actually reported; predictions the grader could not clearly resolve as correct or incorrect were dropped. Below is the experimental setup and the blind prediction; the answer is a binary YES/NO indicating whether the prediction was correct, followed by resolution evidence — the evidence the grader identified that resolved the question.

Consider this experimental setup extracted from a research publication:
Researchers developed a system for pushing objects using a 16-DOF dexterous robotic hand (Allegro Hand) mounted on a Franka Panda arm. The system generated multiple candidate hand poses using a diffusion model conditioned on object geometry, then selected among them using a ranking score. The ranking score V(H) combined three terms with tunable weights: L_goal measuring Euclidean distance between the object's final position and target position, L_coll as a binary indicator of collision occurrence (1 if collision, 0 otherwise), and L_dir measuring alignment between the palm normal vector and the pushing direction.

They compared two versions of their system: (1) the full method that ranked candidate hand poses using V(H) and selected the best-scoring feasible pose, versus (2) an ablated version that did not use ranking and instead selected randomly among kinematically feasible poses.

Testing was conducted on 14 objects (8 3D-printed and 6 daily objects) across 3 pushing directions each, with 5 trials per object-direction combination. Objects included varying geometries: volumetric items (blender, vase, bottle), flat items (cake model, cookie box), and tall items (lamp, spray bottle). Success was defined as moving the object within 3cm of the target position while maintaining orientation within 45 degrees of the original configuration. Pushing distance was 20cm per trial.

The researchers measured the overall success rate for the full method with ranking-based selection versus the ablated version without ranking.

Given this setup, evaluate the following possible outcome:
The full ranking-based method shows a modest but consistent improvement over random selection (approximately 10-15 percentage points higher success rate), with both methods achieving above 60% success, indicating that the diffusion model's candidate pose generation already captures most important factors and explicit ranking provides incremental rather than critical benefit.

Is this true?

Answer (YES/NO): NO